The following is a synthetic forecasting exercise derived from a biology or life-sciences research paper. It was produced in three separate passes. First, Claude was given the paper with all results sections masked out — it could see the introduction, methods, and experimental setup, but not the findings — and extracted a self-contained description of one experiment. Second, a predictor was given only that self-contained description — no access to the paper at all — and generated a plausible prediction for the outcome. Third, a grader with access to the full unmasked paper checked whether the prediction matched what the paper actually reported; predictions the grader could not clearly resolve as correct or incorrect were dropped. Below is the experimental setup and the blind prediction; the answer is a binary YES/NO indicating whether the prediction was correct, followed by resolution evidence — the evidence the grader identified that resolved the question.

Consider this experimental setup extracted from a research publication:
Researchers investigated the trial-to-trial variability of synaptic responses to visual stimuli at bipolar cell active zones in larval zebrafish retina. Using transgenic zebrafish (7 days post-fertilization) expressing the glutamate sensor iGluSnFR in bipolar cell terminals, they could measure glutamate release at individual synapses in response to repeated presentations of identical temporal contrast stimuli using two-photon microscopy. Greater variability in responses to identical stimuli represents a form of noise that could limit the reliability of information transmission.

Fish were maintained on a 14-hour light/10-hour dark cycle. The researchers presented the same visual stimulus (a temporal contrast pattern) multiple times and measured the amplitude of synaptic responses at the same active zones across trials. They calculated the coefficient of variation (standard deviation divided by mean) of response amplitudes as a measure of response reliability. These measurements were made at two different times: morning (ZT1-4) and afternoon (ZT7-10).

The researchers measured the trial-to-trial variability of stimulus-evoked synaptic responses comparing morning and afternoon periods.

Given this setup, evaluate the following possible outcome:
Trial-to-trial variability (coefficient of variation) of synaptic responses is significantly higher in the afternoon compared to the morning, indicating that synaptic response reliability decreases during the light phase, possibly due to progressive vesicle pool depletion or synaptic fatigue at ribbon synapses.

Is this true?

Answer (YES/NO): NO